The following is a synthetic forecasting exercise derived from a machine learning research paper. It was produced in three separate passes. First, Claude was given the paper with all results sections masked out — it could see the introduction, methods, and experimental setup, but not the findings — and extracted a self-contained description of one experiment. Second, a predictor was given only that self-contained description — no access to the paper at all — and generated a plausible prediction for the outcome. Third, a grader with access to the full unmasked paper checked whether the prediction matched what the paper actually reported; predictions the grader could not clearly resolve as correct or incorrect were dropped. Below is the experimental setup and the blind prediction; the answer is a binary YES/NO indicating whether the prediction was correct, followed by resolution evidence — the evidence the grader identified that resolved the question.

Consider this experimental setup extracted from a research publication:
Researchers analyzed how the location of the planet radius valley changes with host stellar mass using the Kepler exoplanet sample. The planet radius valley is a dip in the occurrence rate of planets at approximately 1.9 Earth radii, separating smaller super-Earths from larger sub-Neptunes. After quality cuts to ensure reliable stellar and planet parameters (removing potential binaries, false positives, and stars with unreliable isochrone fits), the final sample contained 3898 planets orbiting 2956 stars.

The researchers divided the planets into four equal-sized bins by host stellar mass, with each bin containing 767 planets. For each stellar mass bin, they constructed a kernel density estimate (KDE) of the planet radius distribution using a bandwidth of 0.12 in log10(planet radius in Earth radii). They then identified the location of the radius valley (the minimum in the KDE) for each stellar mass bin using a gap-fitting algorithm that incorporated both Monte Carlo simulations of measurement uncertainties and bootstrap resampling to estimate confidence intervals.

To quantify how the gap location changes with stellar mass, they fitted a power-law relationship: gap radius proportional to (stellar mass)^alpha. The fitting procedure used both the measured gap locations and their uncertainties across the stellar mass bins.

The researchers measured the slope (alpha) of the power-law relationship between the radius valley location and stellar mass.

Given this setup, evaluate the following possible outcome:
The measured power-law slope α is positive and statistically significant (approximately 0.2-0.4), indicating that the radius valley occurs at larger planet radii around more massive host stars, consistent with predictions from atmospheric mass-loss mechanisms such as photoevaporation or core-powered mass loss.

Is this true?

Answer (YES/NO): YES